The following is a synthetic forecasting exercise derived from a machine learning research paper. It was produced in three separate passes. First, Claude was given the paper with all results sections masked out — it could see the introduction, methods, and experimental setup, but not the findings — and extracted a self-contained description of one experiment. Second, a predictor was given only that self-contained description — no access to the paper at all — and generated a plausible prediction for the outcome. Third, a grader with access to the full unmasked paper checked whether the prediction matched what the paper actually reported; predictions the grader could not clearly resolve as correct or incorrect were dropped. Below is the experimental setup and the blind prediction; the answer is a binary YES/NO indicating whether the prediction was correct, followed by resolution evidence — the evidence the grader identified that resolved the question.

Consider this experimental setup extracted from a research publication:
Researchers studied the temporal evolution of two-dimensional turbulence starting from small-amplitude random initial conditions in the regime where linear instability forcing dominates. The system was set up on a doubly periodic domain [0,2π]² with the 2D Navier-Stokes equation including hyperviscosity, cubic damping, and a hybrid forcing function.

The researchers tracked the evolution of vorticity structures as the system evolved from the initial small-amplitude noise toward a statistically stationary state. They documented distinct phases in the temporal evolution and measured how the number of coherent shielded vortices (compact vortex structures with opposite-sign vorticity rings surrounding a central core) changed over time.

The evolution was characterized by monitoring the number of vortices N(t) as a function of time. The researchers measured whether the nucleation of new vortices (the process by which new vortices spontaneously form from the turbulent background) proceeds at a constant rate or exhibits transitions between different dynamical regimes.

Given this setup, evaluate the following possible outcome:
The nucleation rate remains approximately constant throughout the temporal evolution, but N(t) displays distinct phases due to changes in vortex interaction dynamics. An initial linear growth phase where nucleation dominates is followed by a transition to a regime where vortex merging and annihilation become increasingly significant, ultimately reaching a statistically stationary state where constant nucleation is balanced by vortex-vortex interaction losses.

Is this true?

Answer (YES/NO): NO